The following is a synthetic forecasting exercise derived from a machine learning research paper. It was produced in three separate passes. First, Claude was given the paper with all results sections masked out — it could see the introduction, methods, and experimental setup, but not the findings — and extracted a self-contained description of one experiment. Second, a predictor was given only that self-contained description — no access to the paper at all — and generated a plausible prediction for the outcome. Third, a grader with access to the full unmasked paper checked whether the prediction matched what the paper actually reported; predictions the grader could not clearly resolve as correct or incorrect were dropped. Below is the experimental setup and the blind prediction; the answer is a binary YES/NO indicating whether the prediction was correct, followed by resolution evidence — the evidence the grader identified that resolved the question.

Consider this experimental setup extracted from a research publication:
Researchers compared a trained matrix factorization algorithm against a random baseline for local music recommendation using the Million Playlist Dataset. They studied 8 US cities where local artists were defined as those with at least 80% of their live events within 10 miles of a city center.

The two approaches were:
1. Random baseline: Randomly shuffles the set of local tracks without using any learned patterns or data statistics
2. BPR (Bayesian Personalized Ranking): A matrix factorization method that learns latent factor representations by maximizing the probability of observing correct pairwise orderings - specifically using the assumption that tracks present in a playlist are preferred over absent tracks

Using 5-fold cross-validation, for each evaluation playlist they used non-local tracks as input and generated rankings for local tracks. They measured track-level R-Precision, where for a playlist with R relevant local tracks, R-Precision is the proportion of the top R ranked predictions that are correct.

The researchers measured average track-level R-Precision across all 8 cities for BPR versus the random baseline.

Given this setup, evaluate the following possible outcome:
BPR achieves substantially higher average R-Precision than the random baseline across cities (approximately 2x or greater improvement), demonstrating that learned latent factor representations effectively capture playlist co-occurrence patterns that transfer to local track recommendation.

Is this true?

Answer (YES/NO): NO